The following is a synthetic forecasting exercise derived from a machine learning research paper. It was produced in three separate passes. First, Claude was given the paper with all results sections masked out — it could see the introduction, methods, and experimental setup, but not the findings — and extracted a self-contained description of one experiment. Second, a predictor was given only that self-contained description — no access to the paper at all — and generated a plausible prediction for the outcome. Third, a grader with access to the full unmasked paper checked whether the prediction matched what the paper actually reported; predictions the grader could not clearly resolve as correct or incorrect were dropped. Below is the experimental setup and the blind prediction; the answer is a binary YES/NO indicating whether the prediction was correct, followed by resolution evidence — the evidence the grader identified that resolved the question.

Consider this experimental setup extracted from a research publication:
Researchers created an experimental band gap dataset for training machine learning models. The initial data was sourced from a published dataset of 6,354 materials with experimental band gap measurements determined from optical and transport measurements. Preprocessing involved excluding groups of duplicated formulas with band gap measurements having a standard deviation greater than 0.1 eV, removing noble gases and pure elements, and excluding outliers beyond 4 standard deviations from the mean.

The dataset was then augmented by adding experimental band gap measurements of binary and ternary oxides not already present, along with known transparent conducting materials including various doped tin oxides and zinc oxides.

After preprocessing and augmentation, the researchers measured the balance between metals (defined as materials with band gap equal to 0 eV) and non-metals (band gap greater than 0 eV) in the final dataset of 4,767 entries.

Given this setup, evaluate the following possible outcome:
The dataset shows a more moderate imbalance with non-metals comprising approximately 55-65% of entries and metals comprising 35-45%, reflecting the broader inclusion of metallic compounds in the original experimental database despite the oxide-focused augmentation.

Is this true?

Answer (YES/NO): NO